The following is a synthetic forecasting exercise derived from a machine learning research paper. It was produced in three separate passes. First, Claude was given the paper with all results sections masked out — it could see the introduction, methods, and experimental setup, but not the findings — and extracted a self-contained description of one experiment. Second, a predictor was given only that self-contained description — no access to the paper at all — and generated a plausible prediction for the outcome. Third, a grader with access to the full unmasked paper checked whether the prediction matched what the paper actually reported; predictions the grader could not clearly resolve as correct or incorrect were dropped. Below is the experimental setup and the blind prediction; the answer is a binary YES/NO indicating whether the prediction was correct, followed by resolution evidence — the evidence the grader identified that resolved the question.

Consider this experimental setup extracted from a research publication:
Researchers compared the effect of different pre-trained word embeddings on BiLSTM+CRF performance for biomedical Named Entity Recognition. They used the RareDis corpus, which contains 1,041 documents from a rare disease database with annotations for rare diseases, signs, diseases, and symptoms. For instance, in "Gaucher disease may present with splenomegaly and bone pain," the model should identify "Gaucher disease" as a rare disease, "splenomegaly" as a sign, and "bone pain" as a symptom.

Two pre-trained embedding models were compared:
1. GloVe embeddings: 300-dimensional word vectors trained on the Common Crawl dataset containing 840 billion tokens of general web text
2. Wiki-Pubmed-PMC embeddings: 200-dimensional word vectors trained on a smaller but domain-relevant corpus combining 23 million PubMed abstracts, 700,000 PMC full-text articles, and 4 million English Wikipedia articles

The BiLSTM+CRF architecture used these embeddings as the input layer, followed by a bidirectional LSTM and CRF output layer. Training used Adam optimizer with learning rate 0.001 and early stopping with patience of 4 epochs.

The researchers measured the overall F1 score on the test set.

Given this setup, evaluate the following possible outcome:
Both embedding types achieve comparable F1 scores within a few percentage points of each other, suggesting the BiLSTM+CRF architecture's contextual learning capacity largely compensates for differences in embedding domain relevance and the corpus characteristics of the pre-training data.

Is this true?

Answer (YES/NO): YES